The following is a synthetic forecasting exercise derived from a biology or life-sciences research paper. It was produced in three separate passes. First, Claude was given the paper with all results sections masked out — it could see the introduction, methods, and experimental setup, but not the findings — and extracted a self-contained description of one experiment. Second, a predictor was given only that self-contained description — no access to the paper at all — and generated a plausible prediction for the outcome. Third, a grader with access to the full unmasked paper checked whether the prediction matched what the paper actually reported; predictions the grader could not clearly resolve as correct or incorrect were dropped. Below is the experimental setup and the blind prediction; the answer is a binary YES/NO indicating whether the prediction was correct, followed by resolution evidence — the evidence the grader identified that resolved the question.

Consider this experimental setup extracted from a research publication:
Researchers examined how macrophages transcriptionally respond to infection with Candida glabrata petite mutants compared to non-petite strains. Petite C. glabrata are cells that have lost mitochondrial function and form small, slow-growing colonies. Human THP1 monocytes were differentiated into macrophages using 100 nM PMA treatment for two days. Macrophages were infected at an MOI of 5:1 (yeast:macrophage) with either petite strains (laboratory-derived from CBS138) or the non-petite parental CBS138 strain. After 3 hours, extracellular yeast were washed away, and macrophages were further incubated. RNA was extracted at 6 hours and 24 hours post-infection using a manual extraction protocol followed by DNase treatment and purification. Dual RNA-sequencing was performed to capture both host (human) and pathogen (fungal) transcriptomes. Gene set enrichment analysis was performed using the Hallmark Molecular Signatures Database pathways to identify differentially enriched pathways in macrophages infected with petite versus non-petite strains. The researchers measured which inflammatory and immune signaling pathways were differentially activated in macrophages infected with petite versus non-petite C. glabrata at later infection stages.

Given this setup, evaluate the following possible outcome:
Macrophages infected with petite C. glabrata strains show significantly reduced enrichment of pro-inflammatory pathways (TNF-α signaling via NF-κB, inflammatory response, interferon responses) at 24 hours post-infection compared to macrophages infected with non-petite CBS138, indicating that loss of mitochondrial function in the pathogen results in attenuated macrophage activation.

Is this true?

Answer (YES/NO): NO